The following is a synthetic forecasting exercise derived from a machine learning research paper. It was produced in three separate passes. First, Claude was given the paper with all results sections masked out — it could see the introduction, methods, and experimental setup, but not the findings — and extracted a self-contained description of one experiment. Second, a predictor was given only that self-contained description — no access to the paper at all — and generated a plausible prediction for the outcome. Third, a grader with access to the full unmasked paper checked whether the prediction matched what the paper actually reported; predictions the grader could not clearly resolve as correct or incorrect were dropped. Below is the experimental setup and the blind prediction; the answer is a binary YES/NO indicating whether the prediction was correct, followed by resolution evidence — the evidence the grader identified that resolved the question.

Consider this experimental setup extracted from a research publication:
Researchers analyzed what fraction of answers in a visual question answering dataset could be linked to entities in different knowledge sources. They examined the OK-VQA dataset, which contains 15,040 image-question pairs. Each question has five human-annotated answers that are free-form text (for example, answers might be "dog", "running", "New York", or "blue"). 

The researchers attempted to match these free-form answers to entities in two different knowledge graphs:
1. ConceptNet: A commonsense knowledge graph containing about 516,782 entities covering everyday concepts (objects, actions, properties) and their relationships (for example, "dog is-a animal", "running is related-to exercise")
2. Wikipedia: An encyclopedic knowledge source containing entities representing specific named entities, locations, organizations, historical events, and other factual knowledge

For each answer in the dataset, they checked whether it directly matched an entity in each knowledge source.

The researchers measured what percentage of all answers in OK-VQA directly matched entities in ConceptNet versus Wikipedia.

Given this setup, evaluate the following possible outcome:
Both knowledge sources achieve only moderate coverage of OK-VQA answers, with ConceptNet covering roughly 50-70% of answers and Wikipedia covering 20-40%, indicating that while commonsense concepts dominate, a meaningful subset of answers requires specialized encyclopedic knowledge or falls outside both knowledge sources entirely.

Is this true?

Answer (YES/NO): YES